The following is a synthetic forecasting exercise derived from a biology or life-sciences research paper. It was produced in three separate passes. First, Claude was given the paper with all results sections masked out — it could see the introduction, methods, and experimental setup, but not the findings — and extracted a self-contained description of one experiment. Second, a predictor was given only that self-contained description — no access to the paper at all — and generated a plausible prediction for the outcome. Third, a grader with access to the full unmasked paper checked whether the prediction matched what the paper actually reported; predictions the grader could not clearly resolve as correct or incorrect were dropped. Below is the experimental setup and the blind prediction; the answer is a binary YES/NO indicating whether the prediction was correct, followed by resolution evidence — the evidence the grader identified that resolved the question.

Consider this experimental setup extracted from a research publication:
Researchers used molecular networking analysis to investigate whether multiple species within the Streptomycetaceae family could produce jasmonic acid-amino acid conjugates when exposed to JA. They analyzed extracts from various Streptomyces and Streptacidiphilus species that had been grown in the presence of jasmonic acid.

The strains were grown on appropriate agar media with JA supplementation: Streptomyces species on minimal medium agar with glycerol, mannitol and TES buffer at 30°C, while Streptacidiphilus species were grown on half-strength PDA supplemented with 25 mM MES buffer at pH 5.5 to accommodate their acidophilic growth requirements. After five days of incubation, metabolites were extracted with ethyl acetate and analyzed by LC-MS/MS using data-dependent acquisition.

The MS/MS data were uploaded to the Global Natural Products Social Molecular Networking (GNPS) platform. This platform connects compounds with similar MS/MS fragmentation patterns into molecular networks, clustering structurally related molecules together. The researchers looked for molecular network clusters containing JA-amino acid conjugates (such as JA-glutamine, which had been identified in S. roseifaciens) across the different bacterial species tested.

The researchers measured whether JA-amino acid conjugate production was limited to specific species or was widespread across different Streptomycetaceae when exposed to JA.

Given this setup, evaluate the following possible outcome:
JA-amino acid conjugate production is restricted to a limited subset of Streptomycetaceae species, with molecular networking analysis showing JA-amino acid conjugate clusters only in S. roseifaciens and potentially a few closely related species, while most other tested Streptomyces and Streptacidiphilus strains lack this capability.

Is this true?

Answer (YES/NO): NO